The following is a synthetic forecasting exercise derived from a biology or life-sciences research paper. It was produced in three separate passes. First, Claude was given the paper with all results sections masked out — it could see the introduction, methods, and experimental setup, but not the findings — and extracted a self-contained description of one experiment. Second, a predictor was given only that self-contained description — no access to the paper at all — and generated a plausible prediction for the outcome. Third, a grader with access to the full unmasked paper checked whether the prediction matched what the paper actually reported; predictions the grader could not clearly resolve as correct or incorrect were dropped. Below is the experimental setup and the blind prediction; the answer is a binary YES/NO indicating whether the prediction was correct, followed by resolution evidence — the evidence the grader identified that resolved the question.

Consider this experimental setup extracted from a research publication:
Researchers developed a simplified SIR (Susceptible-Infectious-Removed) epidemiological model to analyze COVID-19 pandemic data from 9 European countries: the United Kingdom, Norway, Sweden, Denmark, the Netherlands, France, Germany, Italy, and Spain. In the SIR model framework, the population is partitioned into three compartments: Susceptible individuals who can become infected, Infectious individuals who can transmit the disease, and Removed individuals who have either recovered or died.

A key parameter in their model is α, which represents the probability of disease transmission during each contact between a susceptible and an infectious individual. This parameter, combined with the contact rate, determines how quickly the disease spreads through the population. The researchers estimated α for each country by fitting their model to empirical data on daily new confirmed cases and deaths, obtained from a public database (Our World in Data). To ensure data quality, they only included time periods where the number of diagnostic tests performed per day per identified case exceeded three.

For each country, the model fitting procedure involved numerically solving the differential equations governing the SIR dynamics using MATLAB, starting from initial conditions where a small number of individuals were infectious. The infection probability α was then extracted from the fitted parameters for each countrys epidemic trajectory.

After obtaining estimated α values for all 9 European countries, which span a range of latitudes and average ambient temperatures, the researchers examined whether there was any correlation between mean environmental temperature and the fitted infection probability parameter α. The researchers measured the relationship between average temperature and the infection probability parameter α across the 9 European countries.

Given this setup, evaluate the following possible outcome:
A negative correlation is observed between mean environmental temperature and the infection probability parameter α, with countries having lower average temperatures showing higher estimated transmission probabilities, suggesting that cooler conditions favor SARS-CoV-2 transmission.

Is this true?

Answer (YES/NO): YES